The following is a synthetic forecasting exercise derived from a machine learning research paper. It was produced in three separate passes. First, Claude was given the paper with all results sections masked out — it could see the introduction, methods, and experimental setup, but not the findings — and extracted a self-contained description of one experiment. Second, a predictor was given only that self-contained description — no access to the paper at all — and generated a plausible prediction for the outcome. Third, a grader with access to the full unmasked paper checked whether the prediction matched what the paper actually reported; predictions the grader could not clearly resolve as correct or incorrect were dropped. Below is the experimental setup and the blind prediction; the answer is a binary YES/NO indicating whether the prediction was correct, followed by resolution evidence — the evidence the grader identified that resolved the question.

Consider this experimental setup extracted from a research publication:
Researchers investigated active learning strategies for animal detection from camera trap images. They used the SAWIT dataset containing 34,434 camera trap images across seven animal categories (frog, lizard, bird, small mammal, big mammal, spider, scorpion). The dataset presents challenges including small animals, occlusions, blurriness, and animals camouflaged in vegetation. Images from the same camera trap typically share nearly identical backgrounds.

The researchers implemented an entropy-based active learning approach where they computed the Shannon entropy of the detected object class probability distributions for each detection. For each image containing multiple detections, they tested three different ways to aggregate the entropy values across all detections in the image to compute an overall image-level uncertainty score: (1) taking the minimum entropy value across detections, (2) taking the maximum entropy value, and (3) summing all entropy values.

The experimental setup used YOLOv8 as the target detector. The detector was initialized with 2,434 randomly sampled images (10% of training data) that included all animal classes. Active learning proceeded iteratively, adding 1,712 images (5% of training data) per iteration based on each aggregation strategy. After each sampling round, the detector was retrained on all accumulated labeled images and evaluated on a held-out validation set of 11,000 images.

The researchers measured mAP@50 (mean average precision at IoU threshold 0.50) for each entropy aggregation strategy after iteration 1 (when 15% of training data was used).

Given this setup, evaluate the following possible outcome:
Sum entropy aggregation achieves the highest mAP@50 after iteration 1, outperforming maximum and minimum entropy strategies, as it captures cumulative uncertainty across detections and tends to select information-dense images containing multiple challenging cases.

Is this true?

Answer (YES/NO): YES